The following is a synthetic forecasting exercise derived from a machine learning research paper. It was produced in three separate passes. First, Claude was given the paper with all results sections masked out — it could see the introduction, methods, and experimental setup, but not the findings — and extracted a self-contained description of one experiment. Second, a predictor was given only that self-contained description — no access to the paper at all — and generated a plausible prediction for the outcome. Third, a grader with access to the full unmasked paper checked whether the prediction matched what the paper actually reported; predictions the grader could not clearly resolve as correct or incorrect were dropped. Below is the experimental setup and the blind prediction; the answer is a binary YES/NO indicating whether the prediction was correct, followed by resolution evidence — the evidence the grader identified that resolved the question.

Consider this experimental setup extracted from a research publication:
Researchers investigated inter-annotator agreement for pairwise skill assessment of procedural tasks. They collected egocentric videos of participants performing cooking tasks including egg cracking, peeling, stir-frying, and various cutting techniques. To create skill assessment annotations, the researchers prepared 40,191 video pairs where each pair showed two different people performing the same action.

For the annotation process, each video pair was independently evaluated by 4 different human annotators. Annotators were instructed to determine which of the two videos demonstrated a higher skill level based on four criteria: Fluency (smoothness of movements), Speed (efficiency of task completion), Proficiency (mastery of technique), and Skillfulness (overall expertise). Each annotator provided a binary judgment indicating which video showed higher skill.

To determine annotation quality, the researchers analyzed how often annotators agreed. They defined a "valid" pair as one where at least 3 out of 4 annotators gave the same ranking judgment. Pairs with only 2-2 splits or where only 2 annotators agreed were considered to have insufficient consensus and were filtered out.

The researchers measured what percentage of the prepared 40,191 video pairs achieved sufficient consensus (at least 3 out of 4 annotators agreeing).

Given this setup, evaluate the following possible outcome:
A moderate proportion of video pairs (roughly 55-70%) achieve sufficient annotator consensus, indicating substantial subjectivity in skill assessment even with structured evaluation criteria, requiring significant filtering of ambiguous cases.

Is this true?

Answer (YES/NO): NO